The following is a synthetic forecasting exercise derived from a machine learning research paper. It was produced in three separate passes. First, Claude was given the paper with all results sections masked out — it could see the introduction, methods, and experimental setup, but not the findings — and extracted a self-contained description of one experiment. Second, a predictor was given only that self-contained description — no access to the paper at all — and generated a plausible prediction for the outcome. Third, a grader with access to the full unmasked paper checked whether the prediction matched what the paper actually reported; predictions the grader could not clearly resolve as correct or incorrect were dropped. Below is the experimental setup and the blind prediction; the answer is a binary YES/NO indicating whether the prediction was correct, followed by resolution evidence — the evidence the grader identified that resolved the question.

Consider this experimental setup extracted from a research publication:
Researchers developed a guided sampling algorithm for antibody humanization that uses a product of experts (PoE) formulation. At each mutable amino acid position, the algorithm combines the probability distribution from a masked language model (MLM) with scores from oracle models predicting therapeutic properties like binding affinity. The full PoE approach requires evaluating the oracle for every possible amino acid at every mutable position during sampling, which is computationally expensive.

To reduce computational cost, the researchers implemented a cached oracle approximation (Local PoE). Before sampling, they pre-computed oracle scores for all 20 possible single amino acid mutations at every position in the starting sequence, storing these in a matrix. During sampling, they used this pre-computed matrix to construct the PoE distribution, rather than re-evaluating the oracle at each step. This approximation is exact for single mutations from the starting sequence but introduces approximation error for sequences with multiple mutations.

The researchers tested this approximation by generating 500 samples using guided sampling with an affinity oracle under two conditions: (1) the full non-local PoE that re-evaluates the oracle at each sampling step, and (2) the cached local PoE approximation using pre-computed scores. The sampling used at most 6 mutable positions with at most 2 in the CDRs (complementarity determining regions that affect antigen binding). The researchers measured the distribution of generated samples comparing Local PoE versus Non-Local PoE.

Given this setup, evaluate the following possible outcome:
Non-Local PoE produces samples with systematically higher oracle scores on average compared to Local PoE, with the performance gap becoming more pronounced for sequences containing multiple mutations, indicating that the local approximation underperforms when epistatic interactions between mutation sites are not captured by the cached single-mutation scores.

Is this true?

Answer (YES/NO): NO